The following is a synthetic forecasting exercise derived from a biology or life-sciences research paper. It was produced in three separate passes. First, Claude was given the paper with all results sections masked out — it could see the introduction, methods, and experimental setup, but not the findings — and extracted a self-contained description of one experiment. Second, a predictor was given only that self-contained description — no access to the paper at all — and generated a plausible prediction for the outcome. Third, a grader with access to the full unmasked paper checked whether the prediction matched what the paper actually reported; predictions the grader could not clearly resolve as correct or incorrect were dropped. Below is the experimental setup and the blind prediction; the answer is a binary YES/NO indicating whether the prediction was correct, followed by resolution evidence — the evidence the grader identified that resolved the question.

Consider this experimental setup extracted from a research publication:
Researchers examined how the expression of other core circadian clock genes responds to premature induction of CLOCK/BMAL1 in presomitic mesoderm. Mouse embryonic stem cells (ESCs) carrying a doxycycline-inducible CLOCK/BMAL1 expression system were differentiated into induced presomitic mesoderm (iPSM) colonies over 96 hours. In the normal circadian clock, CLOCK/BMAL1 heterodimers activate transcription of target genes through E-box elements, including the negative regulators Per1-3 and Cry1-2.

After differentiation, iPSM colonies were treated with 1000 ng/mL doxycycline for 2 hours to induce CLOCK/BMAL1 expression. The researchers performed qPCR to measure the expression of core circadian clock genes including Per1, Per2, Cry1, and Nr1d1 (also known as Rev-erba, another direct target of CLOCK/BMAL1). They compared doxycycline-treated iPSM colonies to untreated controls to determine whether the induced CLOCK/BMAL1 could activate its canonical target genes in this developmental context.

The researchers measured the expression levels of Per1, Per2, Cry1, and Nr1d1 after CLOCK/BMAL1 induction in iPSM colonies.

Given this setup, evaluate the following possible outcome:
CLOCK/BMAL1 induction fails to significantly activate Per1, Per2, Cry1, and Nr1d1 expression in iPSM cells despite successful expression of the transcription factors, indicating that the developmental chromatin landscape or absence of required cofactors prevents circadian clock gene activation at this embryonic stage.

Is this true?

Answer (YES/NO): NO